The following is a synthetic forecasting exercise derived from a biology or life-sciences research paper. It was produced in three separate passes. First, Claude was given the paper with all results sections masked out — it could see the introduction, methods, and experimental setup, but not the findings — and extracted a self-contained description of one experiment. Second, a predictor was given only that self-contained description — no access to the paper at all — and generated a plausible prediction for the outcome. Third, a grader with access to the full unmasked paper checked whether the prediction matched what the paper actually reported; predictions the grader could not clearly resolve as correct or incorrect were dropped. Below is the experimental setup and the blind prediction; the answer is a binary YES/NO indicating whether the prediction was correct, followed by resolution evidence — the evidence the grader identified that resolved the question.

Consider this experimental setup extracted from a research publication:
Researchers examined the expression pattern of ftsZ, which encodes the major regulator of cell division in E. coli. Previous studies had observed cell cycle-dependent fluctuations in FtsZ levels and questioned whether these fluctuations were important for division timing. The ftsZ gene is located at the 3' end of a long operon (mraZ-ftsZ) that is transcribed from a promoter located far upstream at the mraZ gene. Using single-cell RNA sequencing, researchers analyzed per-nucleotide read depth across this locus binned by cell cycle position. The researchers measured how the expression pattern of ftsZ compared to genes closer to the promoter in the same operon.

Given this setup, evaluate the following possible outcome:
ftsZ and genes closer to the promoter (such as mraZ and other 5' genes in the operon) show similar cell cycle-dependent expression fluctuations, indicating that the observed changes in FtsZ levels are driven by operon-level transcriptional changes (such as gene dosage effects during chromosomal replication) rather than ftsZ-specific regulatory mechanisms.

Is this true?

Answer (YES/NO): NO